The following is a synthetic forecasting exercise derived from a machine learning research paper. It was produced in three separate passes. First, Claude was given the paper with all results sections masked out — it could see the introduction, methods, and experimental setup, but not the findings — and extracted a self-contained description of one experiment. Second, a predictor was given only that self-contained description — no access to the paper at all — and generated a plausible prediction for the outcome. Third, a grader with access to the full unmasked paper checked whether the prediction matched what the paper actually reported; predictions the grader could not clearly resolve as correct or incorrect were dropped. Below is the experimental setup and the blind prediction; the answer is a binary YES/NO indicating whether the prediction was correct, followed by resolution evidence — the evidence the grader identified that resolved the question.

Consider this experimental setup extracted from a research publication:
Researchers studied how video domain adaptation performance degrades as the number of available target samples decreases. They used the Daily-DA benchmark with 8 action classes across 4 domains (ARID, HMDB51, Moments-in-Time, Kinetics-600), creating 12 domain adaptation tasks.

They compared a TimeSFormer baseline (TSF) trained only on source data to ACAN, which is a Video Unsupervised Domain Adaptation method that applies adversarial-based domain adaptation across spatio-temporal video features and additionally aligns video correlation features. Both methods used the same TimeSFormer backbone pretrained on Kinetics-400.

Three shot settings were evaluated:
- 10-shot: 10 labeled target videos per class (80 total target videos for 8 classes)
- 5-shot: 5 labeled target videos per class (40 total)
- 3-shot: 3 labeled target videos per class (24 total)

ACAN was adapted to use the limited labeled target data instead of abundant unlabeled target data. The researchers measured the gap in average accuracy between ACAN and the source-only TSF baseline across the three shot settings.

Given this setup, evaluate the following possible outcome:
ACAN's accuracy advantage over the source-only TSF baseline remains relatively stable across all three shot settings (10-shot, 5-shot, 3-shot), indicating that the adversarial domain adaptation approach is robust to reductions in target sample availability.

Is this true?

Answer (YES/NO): NO